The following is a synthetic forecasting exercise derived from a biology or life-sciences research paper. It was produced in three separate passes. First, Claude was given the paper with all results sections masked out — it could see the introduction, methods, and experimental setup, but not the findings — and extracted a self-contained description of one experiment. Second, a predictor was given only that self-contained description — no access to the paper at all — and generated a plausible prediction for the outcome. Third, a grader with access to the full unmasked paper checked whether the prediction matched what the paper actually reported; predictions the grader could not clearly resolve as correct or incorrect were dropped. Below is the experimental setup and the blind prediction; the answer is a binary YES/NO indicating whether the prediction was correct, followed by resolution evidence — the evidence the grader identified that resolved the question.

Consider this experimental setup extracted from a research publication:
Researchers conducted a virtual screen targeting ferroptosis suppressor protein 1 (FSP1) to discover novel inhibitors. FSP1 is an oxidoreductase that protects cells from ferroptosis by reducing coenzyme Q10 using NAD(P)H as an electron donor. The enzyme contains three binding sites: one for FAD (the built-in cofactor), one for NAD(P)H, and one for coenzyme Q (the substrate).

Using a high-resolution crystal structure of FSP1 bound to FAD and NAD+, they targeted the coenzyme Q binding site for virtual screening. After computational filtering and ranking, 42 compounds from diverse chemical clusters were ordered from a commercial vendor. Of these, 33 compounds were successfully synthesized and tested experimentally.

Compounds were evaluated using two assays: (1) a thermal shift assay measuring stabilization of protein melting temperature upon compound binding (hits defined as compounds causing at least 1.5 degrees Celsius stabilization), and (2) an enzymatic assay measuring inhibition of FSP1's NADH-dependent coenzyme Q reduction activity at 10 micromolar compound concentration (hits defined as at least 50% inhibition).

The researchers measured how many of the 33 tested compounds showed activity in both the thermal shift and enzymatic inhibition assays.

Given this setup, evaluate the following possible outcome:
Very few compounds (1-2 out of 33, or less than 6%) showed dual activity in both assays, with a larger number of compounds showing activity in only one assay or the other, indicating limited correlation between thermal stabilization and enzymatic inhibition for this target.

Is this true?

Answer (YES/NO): NO